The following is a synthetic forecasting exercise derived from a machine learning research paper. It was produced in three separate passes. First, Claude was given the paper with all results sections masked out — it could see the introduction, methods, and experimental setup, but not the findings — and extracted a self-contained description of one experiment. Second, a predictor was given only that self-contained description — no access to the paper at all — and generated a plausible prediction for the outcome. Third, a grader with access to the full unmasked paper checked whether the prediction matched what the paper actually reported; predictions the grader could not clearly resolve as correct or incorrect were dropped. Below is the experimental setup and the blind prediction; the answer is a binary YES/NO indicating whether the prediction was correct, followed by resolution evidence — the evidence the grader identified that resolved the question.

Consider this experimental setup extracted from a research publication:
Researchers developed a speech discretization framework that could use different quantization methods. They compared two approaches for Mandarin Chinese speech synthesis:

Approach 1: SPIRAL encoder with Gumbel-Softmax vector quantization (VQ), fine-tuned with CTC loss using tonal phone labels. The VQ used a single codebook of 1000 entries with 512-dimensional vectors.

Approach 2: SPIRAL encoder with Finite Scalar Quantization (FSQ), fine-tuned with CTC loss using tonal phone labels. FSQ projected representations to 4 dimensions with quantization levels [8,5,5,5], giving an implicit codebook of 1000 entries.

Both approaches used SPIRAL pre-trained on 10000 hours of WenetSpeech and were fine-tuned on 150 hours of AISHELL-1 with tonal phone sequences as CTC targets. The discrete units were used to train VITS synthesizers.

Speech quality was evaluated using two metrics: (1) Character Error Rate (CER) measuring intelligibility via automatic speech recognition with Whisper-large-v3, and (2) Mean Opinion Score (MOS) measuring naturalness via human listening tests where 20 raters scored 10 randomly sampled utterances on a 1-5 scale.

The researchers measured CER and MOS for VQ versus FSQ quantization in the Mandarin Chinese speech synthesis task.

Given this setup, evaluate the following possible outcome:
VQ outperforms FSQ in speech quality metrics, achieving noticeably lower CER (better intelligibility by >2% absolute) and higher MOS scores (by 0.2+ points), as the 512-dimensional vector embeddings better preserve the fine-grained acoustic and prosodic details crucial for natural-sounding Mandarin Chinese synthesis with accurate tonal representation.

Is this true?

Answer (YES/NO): NO